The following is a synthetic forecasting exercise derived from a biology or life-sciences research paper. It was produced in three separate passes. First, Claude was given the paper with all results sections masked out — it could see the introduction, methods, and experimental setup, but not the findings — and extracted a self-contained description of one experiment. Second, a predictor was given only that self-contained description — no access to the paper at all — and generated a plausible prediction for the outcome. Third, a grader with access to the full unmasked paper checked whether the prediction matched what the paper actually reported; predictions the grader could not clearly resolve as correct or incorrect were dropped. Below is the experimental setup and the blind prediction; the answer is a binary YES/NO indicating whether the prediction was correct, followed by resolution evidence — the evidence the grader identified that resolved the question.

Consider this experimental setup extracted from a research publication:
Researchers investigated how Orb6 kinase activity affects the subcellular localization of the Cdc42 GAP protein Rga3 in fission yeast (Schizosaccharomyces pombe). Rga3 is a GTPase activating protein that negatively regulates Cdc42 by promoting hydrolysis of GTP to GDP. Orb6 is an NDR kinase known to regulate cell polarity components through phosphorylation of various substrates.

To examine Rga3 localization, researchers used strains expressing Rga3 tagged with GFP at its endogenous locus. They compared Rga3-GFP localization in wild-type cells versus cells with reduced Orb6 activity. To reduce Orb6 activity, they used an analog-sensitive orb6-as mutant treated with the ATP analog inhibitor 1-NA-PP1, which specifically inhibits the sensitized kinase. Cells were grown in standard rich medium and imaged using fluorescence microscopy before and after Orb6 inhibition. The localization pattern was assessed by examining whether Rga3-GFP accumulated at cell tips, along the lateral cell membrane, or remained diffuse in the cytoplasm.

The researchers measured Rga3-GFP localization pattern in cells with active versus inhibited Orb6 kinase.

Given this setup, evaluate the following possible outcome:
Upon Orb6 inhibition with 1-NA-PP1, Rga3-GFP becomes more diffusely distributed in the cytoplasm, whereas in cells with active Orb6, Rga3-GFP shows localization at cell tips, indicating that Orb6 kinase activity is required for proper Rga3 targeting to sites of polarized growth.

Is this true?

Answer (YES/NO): NO